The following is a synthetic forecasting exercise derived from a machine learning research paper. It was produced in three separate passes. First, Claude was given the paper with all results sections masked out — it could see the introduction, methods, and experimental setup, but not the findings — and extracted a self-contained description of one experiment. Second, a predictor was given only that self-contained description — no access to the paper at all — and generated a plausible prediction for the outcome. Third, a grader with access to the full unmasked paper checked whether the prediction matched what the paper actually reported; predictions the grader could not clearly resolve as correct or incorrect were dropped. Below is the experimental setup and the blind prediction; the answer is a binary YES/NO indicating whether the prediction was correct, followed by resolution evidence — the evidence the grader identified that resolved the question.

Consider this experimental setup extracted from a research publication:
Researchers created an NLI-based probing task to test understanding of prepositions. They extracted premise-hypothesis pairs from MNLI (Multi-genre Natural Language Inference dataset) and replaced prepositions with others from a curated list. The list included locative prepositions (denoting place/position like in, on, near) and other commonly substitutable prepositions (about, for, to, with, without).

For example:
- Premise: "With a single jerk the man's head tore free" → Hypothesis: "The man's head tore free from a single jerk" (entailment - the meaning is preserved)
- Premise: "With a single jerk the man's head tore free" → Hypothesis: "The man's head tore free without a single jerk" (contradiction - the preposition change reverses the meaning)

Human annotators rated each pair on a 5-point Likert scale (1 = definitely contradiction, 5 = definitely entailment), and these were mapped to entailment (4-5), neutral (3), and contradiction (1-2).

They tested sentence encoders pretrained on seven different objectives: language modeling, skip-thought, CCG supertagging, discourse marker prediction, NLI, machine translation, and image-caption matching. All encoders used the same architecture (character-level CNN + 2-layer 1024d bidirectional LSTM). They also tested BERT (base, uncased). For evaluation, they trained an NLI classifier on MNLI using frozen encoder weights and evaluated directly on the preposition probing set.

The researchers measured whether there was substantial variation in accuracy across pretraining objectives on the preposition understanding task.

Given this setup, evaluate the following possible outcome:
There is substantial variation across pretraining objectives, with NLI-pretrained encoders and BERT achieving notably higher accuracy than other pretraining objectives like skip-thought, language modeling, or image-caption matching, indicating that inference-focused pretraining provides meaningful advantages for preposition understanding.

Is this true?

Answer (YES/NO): NO